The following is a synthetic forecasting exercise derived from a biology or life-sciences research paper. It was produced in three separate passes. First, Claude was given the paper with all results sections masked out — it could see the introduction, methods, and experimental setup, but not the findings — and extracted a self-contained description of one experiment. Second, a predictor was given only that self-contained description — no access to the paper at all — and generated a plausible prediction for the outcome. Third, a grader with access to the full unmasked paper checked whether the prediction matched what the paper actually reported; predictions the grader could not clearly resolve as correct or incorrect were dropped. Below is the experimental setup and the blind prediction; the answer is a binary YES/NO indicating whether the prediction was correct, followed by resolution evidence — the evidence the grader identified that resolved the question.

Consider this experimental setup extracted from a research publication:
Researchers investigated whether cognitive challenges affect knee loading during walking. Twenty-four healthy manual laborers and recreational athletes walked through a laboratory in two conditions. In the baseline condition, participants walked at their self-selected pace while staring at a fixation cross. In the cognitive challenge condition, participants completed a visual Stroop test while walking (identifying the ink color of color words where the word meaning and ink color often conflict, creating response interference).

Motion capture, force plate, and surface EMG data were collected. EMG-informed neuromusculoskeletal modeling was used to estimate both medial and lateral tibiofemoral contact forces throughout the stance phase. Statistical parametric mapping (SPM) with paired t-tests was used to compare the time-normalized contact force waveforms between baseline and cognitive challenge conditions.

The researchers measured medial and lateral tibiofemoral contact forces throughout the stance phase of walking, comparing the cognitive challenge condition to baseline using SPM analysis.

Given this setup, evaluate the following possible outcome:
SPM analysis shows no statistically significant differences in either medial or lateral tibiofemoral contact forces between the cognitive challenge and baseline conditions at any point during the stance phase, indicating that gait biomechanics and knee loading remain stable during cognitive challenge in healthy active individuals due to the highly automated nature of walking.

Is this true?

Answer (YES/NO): YES